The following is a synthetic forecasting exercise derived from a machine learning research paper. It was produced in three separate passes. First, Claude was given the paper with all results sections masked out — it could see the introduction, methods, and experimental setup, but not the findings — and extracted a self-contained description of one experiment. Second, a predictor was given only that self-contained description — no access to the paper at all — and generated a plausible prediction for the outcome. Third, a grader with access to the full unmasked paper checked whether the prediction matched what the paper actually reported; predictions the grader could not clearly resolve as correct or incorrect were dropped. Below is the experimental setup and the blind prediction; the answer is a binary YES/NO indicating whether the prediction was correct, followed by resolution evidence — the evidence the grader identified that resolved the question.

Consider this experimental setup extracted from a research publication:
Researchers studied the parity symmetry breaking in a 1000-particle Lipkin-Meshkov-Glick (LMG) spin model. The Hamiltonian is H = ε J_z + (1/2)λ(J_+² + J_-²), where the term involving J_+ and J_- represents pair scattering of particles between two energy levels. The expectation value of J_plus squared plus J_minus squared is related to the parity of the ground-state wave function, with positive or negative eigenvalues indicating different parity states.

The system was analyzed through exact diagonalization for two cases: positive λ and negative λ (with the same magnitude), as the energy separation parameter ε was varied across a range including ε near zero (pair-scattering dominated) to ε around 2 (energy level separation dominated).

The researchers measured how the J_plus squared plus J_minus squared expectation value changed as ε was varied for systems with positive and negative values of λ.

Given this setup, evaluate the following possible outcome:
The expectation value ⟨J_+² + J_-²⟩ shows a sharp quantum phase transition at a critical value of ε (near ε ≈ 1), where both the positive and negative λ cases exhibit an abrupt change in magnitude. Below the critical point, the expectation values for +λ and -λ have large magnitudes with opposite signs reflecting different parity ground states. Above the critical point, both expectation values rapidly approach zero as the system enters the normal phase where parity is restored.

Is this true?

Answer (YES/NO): NO